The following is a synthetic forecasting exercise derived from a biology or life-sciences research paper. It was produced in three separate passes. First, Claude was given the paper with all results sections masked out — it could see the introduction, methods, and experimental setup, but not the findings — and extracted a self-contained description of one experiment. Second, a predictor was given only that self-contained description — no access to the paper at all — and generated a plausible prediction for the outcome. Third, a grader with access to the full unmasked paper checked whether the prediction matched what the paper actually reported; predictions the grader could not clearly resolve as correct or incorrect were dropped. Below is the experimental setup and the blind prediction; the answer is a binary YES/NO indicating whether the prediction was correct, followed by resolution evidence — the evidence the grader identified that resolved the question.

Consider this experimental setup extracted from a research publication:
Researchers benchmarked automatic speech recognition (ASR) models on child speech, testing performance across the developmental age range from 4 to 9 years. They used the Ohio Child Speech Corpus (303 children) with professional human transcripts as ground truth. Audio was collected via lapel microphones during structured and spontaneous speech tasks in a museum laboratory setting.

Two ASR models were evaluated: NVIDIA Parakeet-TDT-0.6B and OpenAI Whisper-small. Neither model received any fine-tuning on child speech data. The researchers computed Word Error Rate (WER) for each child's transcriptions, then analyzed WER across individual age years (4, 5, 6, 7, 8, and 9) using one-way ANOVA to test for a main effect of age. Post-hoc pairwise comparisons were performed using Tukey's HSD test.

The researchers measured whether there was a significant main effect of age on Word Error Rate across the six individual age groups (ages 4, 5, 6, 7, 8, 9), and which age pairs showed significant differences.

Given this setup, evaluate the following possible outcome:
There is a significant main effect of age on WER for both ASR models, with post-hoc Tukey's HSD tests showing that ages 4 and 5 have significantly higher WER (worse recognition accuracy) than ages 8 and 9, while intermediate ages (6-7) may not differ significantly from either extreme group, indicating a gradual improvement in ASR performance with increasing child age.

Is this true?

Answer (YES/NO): NO